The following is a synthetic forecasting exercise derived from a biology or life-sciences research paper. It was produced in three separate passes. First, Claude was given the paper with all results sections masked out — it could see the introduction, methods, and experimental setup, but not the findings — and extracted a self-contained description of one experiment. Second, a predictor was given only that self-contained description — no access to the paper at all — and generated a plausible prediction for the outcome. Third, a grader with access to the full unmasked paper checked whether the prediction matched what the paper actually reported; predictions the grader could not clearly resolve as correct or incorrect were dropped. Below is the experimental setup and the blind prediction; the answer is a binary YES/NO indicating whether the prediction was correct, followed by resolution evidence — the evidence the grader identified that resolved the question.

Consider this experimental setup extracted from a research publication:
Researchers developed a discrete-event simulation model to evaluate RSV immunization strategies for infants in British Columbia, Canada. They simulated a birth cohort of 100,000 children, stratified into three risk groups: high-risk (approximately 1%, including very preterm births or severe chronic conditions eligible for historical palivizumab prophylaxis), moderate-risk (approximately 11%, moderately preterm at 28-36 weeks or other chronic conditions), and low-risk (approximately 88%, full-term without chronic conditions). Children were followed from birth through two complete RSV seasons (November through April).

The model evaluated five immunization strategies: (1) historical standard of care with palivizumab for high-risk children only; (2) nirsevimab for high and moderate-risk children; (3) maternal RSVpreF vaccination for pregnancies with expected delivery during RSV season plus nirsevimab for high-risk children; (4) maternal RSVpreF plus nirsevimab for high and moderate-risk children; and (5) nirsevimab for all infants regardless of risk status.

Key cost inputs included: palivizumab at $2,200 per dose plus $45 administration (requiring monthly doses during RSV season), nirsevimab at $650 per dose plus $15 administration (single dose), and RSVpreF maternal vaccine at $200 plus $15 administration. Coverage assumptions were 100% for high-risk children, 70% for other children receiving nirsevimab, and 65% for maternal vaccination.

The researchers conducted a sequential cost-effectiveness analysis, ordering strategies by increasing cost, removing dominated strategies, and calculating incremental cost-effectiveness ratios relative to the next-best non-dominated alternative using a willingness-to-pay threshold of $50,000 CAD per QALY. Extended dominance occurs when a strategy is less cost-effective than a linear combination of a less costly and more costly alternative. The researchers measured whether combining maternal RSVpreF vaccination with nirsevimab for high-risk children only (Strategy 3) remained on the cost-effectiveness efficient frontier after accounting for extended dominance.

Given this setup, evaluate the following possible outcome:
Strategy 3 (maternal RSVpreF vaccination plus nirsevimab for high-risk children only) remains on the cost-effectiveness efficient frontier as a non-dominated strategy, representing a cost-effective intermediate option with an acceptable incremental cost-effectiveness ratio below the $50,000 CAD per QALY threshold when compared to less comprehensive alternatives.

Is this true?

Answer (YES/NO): NO